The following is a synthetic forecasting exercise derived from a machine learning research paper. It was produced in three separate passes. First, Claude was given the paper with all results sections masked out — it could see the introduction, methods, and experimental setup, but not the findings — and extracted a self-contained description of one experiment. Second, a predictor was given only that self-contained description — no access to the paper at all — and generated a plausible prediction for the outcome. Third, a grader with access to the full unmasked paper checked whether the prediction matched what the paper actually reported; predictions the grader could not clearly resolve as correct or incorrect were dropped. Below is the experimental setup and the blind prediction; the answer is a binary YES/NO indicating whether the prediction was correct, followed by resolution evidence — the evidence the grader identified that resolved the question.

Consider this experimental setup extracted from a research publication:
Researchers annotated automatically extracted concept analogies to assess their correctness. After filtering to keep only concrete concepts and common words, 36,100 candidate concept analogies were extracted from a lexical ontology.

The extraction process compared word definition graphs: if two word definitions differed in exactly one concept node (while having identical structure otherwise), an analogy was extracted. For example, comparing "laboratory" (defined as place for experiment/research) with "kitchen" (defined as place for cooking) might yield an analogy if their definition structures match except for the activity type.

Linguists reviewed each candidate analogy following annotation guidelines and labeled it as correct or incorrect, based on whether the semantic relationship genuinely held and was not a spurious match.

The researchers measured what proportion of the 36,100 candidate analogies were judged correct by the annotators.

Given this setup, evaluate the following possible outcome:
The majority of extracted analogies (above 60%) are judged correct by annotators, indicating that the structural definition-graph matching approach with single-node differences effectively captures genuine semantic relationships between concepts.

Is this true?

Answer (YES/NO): YES